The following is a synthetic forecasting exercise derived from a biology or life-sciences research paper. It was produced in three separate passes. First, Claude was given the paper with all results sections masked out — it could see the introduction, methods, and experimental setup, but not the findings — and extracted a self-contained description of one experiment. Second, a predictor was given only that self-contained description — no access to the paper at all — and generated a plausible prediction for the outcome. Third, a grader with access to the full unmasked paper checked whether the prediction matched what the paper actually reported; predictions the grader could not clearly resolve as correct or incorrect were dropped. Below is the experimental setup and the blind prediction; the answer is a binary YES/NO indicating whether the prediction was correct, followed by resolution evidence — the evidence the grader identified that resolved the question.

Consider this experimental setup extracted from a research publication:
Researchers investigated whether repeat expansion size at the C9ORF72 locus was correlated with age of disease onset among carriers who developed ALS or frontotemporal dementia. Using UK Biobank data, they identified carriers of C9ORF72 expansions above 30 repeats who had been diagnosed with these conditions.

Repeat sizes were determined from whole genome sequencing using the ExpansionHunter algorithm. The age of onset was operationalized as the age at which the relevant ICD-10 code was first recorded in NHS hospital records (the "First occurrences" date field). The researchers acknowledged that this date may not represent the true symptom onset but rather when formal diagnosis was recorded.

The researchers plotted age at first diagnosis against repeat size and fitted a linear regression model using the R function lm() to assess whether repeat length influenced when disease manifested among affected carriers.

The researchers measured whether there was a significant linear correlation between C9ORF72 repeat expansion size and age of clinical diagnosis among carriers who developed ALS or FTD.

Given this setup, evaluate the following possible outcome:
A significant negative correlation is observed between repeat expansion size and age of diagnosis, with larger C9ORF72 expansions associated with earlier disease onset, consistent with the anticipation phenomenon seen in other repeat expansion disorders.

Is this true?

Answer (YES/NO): NO